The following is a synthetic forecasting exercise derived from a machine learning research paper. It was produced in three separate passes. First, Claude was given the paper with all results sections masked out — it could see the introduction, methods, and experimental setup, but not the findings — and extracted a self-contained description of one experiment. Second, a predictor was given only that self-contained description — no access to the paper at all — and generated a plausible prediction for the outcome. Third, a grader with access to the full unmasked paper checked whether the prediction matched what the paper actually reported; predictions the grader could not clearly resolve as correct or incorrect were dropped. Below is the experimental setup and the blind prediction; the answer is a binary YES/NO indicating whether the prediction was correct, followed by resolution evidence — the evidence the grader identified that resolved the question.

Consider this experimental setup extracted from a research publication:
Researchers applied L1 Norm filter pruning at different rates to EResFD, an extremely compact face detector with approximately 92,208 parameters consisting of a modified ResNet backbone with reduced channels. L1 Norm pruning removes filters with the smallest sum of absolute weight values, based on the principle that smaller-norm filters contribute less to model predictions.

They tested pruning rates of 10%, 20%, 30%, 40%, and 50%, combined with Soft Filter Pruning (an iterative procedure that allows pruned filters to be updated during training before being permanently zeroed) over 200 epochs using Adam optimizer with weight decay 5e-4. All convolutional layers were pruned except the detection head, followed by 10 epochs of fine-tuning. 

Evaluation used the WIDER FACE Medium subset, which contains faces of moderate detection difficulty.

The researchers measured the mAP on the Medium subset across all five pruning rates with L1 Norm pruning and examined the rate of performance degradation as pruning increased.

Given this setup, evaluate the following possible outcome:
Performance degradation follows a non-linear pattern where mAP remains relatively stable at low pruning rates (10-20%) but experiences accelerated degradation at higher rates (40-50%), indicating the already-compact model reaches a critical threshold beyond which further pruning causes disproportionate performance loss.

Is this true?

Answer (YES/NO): NO